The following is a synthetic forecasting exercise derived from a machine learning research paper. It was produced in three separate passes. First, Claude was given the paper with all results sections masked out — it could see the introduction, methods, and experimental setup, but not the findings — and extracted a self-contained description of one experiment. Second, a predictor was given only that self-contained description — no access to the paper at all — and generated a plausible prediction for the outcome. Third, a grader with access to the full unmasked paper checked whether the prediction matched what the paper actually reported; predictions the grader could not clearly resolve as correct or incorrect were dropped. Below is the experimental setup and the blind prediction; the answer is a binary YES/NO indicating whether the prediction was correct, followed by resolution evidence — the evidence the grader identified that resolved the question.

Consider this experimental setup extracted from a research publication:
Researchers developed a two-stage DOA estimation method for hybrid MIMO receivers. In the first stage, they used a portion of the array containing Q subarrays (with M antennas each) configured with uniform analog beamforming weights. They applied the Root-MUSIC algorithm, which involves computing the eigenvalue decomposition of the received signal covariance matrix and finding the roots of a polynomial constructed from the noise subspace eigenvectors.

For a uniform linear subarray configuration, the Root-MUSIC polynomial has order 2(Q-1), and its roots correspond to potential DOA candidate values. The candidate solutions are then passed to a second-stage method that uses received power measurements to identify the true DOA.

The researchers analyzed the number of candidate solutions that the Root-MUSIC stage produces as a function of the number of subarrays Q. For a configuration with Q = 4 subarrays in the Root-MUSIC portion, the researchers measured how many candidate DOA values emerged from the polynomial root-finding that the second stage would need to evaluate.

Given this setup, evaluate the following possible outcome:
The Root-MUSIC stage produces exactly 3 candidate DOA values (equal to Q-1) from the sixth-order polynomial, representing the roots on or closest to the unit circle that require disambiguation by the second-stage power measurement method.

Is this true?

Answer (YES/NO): NO